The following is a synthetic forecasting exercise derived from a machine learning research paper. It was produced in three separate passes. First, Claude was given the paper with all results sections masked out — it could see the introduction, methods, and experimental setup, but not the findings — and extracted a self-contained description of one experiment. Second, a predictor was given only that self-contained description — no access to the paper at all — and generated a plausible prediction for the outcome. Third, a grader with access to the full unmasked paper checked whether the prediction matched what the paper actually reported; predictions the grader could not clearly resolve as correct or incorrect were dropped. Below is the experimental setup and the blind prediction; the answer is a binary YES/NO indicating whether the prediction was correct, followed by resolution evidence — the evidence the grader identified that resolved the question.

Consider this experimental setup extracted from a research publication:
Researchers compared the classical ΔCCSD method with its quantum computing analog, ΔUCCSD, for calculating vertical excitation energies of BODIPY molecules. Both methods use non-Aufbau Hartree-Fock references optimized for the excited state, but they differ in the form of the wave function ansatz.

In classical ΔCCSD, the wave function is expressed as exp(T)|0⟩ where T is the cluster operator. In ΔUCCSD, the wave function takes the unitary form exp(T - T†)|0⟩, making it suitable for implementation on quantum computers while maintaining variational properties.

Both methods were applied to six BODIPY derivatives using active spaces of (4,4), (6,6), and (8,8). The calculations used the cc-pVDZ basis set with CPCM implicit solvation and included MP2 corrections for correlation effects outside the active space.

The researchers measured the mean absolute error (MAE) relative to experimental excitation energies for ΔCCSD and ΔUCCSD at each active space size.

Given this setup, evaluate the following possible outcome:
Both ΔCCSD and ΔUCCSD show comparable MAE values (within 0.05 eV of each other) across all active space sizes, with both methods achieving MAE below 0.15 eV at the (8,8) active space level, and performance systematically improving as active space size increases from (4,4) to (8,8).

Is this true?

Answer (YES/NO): YES